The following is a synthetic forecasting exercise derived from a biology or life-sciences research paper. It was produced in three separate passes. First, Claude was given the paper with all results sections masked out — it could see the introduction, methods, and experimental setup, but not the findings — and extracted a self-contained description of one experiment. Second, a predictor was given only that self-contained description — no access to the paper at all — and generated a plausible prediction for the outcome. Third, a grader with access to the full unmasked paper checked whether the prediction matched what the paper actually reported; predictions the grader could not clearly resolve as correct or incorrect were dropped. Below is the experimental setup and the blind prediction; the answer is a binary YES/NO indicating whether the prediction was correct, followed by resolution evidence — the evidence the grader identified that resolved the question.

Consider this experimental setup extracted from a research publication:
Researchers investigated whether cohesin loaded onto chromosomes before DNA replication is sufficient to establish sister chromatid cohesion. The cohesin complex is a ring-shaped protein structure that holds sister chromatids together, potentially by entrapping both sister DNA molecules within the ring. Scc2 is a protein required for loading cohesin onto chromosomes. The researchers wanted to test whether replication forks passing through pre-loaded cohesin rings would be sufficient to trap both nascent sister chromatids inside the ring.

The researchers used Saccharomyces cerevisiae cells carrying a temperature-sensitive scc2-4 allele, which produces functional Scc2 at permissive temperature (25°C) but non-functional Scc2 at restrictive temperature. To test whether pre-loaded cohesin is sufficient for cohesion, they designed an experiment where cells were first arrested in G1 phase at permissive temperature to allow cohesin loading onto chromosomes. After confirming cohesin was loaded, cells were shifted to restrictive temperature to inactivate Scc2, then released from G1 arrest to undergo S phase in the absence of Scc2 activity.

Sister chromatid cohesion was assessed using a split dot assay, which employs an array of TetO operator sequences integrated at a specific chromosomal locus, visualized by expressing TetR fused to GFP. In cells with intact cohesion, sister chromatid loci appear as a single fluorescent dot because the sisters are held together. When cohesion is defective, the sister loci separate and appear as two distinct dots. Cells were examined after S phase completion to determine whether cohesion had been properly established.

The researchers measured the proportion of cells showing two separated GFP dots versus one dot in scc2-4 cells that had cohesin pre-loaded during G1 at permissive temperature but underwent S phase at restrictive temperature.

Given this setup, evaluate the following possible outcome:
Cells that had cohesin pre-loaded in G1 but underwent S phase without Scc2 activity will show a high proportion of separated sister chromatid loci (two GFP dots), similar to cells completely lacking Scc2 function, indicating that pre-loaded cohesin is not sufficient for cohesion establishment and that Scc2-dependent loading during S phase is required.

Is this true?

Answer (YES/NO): YES